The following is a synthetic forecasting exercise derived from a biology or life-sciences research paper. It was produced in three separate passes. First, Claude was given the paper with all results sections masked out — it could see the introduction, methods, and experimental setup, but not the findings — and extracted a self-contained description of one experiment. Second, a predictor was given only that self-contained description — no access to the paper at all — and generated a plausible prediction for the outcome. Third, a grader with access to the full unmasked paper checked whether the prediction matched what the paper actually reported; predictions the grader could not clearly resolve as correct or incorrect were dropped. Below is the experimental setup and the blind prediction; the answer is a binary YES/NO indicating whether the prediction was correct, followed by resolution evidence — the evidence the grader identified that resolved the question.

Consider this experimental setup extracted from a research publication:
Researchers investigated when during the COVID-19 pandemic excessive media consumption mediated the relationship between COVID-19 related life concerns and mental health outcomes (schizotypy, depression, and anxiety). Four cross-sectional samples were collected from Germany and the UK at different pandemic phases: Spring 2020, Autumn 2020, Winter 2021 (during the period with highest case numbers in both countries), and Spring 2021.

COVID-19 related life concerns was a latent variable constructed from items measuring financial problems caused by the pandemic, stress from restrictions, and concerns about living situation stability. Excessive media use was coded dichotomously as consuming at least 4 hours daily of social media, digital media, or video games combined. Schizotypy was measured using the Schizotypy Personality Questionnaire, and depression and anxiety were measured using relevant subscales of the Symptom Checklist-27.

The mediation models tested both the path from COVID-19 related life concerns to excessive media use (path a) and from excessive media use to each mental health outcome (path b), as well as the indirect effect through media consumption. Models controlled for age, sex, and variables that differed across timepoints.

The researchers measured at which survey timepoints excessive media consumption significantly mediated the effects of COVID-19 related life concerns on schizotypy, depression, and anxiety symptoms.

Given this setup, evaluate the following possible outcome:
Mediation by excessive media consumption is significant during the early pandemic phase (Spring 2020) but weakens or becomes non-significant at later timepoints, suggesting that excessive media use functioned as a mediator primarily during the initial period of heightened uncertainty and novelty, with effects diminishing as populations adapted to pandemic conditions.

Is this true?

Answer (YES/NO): NO